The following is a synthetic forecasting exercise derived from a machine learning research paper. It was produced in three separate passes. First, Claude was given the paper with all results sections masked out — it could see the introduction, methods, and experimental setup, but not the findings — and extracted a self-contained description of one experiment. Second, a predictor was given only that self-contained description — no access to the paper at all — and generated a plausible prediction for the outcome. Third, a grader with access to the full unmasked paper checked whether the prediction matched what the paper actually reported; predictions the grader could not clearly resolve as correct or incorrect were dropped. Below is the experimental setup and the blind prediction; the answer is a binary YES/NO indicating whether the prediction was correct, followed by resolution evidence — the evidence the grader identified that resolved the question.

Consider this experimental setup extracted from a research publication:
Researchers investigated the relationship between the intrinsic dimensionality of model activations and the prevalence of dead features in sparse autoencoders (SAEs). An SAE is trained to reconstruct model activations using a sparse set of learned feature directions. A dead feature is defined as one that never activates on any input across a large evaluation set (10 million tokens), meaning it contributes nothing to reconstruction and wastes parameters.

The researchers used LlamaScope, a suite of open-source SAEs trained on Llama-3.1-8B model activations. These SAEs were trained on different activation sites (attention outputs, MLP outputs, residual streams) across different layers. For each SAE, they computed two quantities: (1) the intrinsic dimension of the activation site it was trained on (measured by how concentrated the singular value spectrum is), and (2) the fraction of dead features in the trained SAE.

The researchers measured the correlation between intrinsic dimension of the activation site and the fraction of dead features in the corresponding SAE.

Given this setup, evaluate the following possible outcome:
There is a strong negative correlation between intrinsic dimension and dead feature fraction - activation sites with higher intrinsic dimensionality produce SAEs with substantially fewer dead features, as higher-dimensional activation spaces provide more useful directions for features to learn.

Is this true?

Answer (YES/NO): YES